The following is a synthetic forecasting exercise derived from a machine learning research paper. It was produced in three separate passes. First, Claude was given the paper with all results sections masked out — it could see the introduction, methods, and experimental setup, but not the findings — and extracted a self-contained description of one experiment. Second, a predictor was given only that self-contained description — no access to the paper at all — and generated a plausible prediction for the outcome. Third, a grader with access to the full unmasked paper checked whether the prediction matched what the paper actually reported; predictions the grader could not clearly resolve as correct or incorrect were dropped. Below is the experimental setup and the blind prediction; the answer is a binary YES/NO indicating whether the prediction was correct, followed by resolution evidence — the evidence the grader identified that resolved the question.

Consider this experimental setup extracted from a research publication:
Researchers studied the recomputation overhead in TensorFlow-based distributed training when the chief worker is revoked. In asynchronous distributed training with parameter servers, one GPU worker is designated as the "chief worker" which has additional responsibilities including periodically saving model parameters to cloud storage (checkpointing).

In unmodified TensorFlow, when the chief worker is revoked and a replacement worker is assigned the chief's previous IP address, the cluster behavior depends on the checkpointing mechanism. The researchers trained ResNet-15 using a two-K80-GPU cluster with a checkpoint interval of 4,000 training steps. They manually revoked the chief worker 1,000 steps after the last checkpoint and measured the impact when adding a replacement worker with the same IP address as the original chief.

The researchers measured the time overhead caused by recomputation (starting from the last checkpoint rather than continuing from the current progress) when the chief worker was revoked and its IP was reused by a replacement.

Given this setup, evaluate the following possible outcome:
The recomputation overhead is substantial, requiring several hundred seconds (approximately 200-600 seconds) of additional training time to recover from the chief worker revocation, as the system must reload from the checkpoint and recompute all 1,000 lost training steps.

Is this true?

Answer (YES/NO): YES